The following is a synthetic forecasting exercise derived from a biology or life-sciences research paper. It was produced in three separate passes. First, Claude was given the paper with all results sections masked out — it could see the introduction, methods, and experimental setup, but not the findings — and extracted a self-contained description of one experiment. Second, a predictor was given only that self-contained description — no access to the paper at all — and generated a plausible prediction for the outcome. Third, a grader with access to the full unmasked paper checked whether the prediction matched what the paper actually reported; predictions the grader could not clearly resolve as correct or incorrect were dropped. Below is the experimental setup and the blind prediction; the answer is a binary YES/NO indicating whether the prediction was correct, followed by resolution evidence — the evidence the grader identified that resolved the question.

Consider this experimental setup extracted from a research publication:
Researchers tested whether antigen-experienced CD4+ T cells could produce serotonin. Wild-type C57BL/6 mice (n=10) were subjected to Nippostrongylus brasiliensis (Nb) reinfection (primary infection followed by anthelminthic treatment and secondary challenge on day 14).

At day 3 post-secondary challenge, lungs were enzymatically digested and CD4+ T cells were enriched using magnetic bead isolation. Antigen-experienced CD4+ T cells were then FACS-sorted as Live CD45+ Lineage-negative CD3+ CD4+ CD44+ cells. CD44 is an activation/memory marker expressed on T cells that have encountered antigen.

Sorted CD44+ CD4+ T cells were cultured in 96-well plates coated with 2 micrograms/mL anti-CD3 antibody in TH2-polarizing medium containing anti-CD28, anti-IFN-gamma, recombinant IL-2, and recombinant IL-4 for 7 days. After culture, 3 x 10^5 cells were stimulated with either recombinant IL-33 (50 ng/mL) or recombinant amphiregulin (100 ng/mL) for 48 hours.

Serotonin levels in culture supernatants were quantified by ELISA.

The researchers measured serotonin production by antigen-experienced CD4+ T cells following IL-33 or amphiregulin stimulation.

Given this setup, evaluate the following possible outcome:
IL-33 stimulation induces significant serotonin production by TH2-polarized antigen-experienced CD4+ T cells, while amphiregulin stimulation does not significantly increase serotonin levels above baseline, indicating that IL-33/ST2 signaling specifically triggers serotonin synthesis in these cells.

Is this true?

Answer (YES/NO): NO